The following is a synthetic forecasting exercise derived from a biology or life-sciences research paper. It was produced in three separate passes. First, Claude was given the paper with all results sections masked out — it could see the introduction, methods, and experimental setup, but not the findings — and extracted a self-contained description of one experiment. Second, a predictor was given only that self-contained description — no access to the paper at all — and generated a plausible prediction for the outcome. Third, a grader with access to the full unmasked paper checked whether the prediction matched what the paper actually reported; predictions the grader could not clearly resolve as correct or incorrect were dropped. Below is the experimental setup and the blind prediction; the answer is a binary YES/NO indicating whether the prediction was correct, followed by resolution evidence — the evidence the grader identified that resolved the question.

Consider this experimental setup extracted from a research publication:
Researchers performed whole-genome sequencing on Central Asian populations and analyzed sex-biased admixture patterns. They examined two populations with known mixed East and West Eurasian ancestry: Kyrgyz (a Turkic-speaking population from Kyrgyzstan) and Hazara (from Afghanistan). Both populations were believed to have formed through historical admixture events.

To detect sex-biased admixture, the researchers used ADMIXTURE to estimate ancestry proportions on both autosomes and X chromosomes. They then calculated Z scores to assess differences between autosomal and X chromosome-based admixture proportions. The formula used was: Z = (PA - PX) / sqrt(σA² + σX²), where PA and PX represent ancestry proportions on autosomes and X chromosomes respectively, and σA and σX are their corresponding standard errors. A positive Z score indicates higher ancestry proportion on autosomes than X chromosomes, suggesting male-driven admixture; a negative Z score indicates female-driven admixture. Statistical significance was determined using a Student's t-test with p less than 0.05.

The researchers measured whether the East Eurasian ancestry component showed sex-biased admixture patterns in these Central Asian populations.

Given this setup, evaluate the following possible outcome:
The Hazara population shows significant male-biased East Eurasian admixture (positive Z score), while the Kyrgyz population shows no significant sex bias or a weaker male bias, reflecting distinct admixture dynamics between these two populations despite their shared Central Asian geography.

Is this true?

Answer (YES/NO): YES